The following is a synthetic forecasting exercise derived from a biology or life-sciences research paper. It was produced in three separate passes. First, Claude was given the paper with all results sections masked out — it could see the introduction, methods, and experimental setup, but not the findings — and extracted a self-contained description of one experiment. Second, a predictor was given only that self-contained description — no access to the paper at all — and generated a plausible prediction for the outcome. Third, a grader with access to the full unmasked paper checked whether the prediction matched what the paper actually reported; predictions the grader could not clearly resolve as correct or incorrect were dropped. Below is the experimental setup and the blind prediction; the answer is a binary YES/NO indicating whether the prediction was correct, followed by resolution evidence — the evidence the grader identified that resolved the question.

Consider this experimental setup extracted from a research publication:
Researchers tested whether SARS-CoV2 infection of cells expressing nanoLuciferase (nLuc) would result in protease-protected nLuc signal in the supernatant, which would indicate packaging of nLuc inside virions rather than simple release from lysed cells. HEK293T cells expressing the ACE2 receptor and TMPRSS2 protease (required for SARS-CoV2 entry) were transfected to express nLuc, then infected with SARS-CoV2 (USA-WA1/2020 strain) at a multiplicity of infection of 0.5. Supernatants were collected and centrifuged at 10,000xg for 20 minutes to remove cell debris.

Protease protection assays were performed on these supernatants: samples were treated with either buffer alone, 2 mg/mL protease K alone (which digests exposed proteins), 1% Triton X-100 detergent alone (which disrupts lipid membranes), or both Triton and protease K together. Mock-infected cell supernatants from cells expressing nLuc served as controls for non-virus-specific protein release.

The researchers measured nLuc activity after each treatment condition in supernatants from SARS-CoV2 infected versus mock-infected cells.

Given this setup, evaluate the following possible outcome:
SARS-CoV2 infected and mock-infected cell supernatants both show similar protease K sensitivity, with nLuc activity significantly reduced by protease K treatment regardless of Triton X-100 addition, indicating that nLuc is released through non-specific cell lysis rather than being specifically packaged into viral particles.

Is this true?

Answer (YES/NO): NO